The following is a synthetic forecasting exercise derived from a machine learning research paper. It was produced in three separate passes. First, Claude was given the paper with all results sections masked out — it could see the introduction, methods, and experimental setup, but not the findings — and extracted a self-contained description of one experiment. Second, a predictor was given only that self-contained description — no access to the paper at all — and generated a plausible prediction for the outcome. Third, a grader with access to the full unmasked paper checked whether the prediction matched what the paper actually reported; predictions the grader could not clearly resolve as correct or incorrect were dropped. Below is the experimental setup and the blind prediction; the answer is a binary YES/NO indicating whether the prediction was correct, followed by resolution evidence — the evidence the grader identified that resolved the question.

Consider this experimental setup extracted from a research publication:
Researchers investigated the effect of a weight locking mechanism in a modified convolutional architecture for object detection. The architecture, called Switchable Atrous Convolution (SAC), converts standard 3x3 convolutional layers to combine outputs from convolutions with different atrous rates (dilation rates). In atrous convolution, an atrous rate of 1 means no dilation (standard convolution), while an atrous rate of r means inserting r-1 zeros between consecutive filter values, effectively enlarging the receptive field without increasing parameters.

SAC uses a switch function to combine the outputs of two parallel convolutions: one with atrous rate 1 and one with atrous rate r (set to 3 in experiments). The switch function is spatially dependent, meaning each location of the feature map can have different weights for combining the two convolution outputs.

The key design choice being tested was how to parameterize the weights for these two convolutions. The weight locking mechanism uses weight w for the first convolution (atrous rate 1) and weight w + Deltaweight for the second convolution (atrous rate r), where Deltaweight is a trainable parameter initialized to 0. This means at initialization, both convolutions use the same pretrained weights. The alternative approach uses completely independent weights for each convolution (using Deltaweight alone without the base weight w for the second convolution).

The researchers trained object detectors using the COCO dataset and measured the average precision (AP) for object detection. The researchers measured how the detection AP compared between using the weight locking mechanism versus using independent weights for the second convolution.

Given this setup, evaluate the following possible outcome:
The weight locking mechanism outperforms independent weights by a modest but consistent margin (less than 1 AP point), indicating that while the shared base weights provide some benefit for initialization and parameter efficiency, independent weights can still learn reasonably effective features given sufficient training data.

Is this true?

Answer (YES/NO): YES